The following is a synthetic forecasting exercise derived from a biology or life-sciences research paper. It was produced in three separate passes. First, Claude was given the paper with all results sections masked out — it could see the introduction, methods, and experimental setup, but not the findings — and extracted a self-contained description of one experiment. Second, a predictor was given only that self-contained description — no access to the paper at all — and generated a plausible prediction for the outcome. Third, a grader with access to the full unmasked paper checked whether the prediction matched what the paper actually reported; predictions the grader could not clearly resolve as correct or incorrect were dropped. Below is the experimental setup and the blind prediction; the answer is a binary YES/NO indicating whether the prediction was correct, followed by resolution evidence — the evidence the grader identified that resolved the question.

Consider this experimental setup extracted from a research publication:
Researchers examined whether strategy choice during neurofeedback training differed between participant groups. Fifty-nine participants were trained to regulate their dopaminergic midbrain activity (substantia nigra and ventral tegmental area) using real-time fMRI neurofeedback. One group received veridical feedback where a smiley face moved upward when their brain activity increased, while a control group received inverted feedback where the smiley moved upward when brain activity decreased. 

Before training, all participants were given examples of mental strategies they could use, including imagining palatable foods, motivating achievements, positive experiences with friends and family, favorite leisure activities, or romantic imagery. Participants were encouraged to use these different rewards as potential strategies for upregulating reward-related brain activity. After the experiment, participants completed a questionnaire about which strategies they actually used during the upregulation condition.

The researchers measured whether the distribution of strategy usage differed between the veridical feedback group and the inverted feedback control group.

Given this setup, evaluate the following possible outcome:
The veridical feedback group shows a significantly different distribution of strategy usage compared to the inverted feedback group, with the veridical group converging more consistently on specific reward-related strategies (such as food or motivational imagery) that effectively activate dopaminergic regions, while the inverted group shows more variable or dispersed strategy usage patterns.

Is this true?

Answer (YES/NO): NO